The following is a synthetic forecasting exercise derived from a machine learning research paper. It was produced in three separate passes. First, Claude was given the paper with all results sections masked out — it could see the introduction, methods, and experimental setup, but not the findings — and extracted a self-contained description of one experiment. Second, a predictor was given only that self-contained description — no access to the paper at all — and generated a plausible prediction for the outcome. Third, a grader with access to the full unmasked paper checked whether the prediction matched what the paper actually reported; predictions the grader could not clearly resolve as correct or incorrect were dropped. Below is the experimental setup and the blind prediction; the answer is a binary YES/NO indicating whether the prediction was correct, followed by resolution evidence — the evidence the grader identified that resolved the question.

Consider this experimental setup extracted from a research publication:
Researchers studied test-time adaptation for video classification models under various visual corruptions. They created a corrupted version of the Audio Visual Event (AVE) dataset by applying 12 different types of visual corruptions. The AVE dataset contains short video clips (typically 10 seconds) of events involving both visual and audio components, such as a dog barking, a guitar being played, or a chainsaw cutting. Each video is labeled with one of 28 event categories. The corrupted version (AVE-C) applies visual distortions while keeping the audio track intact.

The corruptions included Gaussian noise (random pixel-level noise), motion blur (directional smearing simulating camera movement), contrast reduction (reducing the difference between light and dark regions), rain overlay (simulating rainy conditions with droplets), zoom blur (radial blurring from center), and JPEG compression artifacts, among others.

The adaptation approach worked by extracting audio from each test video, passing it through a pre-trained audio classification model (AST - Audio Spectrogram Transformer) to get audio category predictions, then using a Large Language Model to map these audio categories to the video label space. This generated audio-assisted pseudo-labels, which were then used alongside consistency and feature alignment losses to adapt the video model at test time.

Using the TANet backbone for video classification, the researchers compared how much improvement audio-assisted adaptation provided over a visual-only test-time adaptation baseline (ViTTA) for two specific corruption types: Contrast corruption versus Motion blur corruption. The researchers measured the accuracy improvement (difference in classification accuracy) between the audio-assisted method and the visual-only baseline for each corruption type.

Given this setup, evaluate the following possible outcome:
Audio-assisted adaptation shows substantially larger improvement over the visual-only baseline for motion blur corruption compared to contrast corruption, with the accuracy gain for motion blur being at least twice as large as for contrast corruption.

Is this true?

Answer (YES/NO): NO